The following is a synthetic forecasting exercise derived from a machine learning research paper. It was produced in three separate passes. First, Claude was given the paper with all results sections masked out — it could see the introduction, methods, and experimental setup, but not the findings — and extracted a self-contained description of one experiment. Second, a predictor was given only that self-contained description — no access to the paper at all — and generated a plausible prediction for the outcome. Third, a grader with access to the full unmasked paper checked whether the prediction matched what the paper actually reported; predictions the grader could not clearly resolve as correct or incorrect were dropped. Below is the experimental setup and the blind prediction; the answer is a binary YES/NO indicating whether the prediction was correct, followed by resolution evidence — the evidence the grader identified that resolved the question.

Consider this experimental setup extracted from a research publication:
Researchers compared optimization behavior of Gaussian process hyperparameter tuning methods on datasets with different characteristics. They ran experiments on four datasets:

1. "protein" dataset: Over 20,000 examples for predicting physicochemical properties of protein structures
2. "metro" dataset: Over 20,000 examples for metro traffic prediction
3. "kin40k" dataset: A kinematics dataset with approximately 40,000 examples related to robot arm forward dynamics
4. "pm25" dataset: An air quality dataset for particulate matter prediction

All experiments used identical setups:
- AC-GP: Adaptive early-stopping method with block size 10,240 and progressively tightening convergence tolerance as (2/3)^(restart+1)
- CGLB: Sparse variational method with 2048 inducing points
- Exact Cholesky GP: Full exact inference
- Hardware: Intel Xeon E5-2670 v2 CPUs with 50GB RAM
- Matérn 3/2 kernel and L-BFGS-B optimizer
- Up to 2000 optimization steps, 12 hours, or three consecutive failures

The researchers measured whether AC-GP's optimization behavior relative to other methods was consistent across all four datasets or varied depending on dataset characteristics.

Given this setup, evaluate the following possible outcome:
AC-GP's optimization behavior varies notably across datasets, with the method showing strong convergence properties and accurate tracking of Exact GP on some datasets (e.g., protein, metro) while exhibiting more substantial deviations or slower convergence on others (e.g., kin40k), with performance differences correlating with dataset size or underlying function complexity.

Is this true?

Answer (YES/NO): NO